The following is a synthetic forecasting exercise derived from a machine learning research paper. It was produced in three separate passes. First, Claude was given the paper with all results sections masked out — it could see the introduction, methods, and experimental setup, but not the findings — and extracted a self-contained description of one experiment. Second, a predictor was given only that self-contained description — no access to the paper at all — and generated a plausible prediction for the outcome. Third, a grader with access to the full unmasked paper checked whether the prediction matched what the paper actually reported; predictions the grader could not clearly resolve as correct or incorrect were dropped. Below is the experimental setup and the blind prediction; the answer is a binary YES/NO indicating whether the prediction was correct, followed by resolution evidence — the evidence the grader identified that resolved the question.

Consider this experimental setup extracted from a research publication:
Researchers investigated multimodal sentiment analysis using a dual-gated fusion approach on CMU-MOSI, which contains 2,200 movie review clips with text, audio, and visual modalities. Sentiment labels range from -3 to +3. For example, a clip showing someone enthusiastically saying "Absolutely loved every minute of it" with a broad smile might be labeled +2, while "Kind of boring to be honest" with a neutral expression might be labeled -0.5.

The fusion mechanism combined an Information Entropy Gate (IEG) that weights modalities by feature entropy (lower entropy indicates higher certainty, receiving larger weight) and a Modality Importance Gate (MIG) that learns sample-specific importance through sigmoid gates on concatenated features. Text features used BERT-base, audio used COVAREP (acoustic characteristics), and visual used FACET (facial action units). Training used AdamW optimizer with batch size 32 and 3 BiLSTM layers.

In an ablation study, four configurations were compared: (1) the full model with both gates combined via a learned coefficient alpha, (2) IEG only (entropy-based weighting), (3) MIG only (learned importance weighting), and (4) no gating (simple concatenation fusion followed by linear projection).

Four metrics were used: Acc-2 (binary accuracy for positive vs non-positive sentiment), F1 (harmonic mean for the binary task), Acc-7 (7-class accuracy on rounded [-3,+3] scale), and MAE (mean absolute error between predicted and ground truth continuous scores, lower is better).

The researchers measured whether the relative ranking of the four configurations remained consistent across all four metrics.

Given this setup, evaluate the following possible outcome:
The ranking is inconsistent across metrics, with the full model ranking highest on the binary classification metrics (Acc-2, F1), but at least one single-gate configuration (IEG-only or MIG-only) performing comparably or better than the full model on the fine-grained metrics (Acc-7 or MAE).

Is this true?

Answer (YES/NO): NO